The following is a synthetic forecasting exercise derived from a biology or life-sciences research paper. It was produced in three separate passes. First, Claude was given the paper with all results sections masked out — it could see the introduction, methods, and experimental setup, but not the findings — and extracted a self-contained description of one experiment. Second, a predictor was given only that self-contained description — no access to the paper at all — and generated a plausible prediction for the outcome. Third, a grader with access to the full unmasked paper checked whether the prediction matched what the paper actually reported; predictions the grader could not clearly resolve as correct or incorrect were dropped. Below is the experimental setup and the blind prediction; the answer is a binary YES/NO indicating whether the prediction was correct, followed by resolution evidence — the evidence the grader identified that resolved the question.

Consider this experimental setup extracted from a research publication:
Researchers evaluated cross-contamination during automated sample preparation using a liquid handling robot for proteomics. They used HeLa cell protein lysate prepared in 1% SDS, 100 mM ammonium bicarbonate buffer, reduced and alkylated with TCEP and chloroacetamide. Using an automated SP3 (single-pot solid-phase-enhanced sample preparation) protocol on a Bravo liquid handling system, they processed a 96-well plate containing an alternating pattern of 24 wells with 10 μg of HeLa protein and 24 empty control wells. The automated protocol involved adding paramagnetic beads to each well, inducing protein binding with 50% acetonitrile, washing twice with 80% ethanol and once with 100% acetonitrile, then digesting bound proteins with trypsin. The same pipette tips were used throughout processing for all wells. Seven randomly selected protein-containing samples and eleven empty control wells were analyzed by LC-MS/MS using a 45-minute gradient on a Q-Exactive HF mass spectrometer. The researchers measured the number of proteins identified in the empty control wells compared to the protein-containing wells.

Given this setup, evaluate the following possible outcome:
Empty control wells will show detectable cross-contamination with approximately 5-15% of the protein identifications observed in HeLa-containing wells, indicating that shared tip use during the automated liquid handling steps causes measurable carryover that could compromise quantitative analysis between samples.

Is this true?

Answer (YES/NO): NO